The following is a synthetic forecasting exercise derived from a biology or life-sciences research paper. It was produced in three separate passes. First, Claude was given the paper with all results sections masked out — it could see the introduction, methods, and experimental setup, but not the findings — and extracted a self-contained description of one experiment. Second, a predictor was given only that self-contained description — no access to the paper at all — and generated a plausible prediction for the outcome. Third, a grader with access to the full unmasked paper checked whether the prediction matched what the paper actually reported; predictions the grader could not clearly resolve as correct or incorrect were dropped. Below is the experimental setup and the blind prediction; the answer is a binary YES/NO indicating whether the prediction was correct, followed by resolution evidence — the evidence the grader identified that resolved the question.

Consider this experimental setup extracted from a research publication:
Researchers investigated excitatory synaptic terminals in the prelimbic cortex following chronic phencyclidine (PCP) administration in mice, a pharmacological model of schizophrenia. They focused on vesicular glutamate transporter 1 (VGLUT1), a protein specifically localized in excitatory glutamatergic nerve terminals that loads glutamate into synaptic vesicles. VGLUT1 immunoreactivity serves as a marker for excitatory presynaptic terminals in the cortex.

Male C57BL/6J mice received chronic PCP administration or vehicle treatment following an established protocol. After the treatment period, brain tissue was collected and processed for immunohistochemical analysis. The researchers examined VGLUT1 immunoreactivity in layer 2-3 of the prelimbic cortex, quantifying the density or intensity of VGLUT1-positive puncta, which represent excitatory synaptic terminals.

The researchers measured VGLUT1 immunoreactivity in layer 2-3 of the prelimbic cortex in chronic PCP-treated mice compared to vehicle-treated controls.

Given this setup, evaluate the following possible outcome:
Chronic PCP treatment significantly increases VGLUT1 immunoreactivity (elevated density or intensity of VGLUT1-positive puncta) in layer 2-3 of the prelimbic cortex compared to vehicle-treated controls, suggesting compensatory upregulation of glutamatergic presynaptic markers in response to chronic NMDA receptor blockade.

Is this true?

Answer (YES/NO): NO